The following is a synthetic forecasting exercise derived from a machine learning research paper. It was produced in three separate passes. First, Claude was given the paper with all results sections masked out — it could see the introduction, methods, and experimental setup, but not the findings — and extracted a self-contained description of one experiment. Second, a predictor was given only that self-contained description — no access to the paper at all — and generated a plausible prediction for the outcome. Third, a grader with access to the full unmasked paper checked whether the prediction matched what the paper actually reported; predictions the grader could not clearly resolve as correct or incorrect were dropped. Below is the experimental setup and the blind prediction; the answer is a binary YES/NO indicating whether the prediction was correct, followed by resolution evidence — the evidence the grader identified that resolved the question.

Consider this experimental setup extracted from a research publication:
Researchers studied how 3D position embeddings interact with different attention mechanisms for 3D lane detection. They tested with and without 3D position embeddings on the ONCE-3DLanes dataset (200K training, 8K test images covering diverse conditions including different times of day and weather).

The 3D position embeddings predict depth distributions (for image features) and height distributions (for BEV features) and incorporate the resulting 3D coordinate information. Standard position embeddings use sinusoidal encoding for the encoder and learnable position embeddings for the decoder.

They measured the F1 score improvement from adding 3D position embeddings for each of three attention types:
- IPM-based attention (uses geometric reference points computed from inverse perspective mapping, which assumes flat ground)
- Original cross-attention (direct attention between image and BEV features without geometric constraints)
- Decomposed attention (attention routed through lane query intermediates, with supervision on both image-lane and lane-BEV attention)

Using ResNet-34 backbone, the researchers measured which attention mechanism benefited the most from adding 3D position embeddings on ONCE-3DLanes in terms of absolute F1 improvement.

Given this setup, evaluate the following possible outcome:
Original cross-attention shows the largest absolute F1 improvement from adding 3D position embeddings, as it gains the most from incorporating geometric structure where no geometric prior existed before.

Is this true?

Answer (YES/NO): YES